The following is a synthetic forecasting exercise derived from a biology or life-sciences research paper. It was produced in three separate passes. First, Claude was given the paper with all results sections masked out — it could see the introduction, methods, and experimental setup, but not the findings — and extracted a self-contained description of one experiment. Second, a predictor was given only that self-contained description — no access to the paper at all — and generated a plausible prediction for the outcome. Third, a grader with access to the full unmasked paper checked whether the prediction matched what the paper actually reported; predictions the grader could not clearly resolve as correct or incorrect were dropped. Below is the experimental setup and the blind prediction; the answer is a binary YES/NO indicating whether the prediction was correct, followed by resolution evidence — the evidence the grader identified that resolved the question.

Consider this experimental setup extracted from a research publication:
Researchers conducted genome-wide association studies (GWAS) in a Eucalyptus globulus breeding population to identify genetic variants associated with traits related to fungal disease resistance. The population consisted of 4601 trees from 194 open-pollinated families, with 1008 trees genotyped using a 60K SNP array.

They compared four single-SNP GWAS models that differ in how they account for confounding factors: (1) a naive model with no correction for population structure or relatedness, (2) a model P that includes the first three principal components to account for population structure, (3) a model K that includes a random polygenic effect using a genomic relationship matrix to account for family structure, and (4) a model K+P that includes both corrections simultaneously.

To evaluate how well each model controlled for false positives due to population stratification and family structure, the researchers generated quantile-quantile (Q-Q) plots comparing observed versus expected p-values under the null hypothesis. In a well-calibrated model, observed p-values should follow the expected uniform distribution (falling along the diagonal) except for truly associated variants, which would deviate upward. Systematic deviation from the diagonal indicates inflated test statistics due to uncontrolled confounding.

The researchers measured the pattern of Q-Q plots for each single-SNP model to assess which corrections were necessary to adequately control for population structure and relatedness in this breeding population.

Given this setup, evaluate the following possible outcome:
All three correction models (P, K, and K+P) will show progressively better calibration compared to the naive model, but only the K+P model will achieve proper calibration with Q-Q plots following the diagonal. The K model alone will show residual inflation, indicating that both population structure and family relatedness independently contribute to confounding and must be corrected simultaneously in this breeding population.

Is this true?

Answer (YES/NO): NO